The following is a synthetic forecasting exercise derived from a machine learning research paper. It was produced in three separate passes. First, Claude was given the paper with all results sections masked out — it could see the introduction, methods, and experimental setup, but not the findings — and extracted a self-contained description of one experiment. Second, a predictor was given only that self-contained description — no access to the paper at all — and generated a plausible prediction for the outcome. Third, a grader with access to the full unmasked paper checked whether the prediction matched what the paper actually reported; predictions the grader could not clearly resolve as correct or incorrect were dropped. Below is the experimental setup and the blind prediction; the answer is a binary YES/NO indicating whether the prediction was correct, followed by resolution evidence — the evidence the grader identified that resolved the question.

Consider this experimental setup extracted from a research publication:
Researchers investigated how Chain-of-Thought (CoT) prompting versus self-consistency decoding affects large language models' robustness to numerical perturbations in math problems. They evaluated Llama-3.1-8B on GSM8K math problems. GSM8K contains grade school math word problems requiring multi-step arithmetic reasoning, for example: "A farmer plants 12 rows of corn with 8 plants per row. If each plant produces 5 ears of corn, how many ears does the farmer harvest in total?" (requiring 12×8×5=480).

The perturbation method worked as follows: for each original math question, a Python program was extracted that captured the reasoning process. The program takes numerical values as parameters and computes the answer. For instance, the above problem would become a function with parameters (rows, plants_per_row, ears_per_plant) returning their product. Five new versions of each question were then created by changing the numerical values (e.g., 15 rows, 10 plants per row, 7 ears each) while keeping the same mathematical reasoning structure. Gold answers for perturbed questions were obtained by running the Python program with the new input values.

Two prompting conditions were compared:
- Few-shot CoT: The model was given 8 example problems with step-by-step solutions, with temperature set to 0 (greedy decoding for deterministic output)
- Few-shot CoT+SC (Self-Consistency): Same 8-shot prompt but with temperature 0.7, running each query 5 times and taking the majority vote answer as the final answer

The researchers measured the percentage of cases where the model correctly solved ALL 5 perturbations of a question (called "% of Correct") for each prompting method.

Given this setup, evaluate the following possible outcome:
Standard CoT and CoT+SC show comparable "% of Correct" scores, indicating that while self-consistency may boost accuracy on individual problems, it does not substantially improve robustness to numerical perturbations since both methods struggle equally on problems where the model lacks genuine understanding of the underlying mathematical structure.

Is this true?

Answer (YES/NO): NO